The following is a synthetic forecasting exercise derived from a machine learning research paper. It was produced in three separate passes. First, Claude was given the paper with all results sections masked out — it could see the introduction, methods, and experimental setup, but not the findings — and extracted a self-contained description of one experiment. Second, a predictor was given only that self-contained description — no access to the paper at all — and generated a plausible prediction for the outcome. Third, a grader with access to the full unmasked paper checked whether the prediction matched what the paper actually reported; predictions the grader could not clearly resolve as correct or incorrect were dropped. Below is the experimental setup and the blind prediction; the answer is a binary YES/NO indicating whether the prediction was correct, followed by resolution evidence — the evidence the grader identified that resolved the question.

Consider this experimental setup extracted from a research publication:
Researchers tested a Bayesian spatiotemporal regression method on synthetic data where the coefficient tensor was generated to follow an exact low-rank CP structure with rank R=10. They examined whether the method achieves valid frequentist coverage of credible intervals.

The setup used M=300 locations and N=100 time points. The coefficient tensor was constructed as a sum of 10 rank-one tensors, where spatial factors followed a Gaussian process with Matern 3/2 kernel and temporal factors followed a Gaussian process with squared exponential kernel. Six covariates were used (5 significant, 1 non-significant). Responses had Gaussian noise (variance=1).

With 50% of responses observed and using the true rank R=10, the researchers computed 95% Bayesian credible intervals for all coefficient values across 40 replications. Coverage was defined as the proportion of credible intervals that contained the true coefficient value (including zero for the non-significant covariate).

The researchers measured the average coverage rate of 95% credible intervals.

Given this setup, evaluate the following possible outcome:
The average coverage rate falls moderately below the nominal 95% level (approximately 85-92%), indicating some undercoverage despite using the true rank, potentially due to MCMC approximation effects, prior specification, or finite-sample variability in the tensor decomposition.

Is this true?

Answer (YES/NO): NO